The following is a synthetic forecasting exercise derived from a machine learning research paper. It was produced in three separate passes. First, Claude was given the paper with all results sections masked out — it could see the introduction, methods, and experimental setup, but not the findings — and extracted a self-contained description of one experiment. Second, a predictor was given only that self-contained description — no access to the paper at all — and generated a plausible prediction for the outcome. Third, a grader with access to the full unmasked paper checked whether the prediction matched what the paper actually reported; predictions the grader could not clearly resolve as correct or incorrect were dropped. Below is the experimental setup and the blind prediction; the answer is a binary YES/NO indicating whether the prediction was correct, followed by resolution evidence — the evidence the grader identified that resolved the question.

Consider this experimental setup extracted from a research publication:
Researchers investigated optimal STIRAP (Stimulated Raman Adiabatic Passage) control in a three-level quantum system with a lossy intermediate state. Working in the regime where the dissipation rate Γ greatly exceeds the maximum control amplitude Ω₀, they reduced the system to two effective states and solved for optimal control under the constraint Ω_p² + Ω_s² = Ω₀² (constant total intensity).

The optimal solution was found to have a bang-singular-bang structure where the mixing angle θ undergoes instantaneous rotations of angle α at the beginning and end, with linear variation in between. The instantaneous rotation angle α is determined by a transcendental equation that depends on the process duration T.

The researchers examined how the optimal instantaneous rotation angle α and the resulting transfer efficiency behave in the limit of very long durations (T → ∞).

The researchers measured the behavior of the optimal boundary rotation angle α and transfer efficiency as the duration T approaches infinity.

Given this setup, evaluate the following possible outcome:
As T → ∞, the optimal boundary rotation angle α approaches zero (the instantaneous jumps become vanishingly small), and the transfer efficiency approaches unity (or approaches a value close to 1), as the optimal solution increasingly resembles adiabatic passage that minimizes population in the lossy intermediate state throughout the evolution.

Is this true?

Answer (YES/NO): YES